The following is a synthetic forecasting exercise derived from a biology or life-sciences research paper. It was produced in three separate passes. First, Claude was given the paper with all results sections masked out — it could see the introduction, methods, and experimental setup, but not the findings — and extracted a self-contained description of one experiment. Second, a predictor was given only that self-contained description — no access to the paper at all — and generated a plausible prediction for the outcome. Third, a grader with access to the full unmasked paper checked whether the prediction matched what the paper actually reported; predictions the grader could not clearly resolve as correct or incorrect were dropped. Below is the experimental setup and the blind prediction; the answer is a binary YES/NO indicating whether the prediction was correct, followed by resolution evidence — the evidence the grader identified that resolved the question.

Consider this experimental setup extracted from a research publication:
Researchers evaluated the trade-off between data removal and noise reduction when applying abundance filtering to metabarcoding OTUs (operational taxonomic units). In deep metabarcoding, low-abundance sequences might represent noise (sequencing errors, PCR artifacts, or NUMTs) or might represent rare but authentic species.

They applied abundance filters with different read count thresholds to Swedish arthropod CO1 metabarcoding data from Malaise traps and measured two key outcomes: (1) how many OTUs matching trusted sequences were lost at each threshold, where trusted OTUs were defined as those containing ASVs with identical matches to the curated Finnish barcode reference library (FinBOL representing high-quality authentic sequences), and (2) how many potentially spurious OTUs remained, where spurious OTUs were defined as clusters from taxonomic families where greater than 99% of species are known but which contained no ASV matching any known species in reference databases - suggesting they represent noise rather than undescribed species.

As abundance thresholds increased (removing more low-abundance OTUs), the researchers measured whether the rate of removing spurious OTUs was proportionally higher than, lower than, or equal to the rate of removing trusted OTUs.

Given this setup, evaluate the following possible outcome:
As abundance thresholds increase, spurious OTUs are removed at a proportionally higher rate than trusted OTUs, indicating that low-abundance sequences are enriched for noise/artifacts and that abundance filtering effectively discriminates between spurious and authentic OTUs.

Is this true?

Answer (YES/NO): NO